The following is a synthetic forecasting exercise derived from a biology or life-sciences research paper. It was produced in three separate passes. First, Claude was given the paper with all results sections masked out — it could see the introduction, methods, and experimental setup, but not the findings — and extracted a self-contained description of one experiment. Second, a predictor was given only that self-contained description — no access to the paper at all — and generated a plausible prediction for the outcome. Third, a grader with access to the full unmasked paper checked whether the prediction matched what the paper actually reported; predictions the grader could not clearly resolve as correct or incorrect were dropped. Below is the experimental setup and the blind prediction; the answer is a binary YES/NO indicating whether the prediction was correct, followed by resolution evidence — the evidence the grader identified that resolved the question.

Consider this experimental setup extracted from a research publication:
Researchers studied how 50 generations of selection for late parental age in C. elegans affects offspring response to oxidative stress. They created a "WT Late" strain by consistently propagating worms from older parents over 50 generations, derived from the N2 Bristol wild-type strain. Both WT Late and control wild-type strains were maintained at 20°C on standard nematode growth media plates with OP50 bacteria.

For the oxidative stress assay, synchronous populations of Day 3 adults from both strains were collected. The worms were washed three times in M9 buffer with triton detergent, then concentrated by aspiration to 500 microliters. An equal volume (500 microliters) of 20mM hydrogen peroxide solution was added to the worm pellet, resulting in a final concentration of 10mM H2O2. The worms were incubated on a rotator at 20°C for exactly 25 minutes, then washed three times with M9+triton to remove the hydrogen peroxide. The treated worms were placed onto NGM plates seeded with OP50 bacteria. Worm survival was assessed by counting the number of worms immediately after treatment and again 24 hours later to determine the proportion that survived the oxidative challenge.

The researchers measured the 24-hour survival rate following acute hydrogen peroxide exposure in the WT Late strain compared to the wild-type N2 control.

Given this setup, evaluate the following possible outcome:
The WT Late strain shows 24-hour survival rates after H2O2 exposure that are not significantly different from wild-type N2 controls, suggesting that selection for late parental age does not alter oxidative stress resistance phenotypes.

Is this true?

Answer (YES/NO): NO